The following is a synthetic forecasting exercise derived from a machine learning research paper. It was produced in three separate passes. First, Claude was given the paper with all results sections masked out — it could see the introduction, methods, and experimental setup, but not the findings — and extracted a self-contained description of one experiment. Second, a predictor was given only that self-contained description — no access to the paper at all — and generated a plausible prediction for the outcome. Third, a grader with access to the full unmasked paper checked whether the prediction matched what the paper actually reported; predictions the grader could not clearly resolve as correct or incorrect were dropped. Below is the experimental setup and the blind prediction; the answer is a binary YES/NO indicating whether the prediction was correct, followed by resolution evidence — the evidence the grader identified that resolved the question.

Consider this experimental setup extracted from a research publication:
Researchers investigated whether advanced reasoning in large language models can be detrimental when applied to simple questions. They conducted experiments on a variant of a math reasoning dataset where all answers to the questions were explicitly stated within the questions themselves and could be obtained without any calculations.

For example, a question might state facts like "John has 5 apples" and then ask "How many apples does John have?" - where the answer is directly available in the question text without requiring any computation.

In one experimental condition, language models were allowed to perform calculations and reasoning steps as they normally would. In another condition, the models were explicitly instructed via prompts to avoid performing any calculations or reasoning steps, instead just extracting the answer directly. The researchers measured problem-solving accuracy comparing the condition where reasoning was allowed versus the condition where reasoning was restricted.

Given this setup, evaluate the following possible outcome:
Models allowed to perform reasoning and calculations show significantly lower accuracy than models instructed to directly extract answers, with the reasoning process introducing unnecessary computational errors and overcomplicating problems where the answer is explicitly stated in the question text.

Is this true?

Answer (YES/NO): YES